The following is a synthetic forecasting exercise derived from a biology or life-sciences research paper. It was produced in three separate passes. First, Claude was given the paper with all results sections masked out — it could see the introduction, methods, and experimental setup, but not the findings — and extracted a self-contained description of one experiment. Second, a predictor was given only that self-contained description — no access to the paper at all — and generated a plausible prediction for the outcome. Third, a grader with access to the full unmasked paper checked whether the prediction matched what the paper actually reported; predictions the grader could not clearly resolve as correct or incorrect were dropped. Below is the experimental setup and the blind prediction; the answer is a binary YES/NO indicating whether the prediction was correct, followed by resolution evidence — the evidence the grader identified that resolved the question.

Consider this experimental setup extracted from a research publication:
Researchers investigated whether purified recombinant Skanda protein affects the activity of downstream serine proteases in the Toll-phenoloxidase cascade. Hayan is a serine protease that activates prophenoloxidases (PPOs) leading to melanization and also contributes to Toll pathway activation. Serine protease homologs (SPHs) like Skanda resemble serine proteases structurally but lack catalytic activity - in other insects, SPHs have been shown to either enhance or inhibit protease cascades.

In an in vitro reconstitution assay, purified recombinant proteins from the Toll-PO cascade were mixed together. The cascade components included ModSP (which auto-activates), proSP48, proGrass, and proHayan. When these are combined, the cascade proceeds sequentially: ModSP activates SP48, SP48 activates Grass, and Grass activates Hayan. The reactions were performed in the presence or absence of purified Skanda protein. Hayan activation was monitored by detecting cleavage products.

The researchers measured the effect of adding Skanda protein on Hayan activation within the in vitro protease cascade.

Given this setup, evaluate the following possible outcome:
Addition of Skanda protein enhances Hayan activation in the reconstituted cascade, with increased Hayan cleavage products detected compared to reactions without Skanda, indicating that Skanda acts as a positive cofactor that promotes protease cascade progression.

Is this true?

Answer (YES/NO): NO